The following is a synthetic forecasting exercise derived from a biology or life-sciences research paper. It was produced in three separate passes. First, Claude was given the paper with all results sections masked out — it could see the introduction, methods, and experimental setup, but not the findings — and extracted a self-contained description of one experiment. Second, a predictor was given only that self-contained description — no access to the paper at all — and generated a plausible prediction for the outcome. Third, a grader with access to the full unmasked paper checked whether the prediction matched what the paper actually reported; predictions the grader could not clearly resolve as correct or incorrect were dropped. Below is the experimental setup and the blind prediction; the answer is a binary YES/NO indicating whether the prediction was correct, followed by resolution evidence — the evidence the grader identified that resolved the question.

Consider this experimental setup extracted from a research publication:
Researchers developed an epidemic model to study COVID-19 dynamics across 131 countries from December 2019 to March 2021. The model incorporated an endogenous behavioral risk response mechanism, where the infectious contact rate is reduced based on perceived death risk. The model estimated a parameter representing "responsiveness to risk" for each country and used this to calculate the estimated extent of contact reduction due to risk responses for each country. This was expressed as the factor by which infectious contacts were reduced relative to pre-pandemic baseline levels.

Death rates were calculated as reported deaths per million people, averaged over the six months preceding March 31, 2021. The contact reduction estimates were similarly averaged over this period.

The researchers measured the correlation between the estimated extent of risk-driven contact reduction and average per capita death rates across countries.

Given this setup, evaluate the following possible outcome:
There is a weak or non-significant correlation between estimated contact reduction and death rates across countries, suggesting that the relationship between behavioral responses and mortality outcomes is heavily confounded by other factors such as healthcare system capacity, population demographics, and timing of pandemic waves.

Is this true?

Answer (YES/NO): NO